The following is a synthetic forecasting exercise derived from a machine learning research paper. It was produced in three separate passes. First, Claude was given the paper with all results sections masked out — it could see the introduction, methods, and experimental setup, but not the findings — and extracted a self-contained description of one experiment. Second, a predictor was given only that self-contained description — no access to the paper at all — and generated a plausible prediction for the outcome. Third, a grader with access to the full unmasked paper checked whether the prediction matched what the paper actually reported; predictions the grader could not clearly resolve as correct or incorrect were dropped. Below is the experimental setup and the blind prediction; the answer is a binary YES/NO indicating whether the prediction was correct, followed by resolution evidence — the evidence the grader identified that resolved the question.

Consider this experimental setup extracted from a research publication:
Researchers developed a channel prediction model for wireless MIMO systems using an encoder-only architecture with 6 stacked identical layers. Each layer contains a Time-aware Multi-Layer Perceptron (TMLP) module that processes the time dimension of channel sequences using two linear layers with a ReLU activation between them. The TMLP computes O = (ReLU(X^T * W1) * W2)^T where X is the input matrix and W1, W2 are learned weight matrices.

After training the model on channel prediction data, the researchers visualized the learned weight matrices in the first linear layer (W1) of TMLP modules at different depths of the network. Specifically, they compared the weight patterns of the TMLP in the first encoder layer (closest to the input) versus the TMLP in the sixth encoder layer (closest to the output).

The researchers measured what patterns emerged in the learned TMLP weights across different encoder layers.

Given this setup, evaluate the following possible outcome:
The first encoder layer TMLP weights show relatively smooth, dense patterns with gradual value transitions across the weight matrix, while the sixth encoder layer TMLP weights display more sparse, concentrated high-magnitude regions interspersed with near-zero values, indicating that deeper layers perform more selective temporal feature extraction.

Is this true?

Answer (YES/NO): NO